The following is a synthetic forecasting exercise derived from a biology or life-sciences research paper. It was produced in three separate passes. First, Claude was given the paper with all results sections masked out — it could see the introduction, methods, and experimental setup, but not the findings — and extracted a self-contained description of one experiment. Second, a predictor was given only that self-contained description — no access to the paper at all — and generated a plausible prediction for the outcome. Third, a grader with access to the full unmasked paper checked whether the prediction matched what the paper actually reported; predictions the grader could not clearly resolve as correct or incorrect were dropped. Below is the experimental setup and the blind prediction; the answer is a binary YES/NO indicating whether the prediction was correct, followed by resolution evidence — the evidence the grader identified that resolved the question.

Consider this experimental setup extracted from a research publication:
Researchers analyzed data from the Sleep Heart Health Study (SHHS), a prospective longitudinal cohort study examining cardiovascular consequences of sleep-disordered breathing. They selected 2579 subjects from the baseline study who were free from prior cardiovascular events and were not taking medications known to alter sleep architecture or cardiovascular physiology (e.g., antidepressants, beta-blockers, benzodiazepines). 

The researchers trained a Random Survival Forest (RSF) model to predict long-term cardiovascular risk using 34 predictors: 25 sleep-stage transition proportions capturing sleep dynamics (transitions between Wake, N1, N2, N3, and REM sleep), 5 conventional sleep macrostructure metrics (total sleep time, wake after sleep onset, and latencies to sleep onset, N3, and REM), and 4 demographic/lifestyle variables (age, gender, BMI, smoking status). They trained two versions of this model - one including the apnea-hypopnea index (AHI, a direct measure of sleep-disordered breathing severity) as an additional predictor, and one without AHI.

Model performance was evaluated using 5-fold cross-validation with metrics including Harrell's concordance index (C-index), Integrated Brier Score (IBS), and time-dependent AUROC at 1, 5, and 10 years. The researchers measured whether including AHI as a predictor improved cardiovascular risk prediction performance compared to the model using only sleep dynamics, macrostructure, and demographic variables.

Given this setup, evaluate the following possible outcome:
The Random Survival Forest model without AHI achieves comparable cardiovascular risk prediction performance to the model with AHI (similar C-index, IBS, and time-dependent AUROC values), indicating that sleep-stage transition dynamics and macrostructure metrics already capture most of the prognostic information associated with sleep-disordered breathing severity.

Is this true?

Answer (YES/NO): YES